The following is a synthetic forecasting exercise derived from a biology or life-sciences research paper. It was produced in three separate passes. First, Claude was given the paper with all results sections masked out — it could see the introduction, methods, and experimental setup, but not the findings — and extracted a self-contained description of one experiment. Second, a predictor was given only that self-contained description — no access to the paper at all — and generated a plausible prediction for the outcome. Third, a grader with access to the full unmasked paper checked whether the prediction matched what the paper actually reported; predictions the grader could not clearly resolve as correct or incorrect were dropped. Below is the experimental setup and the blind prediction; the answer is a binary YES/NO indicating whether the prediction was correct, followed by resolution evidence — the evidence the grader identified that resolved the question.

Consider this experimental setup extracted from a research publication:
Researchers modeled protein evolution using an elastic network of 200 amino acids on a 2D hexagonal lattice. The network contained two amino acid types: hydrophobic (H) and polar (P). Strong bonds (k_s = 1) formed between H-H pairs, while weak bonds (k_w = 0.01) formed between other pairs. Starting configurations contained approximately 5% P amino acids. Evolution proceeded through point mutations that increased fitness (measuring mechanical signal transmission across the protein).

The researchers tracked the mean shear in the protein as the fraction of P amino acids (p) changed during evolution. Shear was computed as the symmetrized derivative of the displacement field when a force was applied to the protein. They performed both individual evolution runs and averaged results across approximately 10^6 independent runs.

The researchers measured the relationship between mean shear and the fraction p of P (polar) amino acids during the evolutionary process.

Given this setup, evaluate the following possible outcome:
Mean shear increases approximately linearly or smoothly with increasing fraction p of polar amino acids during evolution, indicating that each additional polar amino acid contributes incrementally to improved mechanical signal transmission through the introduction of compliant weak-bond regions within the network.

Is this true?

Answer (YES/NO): NO